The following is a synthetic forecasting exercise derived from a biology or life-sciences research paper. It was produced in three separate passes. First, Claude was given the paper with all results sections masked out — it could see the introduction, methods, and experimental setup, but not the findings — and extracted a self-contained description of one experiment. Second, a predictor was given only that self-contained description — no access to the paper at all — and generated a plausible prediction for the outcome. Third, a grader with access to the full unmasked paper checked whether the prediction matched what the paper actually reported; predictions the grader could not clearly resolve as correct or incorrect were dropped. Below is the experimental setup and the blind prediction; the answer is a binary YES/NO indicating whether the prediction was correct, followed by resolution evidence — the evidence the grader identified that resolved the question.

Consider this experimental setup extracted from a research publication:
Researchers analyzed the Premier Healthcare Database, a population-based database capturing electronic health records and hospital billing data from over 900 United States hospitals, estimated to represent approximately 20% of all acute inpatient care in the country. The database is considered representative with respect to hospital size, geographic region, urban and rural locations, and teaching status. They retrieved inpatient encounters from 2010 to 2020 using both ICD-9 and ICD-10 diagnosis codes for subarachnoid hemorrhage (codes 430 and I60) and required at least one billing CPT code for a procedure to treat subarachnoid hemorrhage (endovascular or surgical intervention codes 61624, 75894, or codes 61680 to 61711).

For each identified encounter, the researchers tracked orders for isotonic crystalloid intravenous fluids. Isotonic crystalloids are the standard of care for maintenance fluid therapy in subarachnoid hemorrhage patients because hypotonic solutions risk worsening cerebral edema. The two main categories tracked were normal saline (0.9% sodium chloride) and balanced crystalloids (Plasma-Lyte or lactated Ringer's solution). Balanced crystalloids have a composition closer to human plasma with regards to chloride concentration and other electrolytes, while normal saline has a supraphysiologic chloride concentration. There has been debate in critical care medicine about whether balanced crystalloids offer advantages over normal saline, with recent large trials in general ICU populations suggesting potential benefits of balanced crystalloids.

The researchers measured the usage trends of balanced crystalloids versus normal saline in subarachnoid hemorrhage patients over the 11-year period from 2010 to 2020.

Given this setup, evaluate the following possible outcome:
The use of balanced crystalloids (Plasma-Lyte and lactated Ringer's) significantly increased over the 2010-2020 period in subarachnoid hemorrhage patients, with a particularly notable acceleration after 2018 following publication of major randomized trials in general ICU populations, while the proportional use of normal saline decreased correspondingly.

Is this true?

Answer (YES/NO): NO